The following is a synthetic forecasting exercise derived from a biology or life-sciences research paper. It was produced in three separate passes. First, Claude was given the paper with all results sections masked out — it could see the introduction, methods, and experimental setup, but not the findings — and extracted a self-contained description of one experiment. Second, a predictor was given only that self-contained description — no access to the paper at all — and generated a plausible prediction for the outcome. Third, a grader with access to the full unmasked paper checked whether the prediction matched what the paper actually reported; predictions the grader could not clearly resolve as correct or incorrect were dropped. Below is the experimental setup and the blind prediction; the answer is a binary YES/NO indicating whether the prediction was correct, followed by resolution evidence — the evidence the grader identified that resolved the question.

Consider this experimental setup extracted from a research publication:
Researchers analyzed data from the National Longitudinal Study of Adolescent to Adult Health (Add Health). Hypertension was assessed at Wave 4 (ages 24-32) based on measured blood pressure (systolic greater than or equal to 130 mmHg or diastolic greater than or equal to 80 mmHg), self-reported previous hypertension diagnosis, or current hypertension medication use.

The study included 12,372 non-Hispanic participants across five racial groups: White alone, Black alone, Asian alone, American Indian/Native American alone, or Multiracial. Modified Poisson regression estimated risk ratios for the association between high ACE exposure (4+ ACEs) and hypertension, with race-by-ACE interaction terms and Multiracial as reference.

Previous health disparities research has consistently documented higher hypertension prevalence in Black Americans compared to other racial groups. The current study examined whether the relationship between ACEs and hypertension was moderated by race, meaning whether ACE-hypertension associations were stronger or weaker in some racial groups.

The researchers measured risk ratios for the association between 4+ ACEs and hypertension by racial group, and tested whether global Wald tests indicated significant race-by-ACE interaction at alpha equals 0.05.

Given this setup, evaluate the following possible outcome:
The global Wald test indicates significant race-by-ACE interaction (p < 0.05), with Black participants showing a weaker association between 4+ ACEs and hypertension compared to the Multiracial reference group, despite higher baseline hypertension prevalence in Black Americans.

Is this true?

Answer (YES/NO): NO